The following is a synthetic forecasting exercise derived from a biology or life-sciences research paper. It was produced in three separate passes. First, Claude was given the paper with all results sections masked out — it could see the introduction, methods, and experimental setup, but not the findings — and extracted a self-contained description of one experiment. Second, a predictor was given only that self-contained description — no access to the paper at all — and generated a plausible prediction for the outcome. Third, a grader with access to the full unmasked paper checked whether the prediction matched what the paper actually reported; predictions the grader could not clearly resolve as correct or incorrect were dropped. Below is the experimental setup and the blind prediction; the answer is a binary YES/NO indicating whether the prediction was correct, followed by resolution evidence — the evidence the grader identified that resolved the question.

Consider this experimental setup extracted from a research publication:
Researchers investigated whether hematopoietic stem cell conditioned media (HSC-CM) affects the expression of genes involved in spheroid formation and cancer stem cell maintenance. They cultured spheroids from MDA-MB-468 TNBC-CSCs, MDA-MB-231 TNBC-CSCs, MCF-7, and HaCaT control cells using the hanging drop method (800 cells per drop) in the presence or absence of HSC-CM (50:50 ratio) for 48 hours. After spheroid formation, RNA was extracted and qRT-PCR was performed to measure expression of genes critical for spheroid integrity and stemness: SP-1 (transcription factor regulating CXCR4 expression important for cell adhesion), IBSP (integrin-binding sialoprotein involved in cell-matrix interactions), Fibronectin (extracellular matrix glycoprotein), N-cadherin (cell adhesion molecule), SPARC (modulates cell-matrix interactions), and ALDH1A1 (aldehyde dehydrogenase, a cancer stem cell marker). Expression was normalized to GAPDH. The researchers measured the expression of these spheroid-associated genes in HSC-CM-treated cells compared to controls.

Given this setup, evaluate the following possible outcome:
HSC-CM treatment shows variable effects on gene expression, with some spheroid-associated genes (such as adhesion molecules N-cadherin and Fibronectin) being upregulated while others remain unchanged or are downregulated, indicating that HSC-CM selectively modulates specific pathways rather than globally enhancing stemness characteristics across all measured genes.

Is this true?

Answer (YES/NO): NO